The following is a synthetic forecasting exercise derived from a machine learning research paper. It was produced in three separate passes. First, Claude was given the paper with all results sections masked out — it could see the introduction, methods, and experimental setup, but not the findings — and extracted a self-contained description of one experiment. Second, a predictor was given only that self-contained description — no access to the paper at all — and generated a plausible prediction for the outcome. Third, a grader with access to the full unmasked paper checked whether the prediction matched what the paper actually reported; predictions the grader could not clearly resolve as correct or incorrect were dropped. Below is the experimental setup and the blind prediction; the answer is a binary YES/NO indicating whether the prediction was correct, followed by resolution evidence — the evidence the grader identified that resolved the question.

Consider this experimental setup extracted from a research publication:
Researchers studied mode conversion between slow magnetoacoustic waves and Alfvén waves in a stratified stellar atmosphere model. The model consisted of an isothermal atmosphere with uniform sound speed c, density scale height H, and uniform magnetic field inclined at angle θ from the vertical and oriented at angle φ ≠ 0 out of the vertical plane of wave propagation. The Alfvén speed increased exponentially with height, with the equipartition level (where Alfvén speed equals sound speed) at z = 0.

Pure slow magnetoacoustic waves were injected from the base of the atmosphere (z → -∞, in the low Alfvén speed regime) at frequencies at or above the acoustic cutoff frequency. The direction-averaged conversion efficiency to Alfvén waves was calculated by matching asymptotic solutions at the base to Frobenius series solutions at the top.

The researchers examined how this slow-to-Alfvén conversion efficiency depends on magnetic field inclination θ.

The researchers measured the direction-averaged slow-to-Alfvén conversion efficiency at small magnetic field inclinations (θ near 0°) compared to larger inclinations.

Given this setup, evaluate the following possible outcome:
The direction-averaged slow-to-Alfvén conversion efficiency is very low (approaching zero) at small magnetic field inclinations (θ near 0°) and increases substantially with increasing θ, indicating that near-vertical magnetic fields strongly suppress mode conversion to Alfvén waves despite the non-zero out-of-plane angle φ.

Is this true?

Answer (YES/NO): NO